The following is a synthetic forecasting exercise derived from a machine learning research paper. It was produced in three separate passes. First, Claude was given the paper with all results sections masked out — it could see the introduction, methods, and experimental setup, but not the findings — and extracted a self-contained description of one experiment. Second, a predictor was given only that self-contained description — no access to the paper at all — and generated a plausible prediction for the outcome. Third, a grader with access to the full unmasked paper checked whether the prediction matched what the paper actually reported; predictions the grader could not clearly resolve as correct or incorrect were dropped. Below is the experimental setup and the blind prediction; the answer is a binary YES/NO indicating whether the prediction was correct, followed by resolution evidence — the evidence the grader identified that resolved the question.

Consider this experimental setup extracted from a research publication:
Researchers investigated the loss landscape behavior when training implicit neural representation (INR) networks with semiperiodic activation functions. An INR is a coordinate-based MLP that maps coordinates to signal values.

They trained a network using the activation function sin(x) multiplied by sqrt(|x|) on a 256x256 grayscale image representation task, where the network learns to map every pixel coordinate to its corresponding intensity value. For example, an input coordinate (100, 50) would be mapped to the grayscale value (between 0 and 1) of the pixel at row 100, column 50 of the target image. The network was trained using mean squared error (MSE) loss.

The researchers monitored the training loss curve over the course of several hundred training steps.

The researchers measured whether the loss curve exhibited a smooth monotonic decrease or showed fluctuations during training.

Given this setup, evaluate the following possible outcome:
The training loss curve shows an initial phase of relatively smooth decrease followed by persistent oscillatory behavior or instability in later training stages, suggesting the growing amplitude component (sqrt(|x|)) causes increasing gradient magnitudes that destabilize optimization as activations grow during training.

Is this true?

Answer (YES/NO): NO